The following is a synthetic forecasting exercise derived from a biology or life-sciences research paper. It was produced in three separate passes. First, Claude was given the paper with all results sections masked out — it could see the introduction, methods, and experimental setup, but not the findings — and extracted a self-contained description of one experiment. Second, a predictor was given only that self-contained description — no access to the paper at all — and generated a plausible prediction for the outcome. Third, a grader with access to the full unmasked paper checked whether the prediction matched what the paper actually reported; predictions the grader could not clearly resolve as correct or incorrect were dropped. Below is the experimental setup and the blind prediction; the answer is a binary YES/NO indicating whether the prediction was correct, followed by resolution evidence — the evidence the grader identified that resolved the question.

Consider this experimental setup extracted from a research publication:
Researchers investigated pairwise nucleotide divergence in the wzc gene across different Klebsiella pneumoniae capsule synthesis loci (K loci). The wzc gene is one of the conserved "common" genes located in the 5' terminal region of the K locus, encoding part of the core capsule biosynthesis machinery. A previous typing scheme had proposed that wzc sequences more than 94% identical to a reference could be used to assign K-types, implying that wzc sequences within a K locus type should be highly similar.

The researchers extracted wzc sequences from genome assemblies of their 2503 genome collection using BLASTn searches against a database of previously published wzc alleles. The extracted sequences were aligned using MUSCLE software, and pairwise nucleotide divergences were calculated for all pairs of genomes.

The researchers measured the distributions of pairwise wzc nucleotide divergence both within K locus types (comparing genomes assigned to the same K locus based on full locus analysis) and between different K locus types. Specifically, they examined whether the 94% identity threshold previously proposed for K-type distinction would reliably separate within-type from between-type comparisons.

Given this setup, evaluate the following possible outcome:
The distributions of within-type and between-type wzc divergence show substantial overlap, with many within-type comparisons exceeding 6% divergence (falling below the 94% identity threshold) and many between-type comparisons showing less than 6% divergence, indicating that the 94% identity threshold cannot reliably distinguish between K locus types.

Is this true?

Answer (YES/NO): YES